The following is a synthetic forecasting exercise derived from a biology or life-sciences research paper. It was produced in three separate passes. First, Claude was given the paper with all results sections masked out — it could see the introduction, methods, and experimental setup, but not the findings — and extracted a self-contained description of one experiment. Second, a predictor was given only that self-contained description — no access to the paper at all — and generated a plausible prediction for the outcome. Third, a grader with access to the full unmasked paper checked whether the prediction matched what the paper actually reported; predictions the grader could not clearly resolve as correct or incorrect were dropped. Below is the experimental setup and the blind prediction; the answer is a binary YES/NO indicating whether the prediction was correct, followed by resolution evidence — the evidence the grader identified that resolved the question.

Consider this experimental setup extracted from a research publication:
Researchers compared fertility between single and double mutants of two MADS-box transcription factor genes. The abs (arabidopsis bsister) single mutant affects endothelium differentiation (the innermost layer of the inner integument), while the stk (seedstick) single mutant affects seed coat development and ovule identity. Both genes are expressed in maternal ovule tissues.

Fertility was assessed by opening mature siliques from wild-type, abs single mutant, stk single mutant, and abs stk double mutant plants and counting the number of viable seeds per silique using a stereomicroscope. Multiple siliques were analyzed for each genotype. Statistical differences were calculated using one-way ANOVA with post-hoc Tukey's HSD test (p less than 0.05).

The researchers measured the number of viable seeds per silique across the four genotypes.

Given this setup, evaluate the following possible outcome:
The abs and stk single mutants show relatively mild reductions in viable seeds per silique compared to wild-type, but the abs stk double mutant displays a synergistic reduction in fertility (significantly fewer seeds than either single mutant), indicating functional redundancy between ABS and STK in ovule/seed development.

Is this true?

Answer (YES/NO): YES